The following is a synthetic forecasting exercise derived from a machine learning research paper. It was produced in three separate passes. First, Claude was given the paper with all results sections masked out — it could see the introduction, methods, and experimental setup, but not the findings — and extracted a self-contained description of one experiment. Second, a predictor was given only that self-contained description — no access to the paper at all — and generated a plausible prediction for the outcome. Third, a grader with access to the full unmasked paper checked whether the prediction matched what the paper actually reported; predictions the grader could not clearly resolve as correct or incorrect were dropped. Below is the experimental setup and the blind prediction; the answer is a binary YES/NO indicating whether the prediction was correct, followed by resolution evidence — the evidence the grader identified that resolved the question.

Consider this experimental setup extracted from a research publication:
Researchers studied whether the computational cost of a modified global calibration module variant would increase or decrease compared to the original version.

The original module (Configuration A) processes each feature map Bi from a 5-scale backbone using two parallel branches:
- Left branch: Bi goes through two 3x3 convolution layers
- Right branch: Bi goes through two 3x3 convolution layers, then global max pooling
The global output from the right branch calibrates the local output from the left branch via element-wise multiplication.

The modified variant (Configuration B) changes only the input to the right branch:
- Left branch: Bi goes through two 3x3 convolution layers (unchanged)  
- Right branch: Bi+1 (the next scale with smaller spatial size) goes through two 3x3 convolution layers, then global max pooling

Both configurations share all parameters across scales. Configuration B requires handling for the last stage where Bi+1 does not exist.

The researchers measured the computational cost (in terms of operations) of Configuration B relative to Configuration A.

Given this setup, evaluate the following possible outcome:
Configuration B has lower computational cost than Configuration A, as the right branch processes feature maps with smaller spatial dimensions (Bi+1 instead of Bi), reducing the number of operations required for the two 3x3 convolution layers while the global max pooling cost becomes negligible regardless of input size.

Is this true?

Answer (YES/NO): YES